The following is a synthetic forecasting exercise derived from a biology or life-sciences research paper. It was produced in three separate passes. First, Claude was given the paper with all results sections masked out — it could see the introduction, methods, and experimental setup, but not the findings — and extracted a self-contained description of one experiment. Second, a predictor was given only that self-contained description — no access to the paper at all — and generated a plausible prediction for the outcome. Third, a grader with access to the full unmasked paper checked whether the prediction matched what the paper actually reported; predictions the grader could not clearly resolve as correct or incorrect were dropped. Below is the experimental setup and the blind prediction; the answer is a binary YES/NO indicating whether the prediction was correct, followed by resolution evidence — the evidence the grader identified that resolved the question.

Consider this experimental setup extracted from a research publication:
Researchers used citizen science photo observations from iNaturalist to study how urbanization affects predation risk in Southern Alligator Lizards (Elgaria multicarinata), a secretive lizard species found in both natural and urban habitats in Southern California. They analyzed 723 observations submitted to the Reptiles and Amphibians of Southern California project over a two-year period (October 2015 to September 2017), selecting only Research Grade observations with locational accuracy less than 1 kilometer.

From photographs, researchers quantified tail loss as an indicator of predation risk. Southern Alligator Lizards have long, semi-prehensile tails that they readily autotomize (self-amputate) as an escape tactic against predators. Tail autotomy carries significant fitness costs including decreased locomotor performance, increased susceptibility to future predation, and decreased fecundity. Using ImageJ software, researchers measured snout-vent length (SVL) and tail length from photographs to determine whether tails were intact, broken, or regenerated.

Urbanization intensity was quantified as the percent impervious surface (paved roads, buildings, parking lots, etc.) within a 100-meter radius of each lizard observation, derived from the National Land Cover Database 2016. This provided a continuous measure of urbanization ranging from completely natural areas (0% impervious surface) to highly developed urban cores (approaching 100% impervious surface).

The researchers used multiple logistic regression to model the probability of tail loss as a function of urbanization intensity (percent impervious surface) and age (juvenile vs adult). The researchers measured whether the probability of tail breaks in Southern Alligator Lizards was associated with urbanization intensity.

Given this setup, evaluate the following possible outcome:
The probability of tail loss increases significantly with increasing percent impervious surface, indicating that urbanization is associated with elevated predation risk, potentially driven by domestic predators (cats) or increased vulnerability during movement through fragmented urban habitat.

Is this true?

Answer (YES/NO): YES